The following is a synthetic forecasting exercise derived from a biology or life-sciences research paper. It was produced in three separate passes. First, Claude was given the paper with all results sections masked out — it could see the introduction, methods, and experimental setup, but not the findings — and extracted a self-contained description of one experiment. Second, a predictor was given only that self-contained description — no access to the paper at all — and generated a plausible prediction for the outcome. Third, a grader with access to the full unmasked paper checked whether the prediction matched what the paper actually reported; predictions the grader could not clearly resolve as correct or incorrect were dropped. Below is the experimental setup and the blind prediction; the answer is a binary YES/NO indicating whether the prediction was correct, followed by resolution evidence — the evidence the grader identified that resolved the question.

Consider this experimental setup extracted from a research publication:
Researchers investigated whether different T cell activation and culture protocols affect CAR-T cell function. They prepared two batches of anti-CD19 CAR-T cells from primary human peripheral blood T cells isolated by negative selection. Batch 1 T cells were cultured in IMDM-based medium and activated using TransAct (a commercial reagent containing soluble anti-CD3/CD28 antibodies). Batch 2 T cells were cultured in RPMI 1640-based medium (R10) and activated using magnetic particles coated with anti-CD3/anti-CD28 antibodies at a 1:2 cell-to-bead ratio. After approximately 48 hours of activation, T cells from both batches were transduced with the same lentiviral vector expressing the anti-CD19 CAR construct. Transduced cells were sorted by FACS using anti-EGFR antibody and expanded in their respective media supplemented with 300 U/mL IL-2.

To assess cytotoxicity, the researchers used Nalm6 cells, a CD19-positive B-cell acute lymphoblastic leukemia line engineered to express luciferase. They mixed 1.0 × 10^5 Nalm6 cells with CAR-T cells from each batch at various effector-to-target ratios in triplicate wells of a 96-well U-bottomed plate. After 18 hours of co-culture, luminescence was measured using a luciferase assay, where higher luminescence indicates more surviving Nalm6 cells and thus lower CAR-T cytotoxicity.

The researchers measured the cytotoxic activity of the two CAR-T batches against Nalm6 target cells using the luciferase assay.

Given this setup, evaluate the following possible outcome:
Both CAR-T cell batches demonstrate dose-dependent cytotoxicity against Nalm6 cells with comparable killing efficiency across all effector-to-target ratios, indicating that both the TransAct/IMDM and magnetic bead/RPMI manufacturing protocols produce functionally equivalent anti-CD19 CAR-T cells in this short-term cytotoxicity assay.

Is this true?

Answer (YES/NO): YES